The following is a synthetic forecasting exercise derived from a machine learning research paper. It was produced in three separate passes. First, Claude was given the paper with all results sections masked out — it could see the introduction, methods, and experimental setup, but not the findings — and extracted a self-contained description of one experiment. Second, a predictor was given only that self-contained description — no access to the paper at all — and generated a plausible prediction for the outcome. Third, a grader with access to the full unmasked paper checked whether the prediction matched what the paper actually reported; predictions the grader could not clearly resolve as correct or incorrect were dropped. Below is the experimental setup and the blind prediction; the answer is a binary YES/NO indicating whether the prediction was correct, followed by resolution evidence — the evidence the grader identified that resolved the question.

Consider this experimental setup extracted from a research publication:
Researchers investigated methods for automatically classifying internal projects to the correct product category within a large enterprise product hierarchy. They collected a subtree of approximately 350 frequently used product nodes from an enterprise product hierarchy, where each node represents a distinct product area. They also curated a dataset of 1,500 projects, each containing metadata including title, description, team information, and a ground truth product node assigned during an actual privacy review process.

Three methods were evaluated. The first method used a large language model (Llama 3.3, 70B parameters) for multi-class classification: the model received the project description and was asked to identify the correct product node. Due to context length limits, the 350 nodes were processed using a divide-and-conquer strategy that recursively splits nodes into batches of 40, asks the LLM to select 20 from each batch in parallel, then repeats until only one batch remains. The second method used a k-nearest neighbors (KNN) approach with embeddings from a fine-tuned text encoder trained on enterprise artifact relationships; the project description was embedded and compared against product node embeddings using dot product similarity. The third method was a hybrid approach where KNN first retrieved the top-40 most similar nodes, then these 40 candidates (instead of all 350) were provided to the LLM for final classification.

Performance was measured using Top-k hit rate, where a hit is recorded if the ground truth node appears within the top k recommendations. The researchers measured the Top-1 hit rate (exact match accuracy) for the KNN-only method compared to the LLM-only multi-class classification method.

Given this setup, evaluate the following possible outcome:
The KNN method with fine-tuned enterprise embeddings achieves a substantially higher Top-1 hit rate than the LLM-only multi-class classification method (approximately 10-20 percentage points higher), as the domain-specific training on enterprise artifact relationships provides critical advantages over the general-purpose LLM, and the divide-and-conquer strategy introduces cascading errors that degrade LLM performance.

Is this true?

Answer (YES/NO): NO